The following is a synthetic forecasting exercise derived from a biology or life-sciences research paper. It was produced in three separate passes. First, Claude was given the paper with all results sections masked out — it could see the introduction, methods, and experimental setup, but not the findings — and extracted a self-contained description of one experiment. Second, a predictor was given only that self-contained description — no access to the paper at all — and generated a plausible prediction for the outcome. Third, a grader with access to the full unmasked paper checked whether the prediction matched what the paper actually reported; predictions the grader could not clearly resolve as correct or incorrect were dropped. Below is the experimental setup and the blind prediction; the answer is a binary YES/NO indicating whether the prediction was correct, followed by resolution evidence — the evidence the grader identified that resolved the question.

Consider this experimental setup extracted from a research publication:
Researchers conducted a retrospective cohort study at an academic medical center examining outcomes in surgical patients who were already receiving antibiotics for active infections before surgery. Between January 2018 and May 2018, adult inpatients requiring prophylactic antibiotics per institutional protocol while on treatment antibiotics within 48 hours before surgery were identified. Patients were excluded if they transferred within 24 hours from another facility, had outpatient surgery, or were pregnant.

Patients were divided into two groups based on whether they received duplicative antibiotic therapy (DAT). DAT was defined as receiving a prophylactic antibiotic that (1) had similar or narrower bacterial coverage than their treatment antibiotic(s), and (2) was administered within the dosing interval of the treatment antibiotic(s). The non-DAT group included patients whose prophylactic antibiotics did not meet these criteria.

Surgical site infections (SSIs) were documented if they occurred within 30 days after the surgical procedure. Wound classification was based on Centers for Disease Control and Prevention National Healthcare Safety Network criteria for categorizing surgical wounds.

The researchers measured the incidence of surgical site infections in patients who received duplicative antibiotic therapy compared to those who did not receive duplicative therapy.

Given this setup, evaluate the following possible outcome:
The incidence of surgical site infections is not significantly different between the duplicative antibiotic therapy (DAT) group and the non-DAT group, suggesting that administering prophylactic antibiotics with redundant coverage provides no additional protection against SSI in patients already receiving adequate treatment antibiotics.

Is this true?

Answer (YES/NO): YES